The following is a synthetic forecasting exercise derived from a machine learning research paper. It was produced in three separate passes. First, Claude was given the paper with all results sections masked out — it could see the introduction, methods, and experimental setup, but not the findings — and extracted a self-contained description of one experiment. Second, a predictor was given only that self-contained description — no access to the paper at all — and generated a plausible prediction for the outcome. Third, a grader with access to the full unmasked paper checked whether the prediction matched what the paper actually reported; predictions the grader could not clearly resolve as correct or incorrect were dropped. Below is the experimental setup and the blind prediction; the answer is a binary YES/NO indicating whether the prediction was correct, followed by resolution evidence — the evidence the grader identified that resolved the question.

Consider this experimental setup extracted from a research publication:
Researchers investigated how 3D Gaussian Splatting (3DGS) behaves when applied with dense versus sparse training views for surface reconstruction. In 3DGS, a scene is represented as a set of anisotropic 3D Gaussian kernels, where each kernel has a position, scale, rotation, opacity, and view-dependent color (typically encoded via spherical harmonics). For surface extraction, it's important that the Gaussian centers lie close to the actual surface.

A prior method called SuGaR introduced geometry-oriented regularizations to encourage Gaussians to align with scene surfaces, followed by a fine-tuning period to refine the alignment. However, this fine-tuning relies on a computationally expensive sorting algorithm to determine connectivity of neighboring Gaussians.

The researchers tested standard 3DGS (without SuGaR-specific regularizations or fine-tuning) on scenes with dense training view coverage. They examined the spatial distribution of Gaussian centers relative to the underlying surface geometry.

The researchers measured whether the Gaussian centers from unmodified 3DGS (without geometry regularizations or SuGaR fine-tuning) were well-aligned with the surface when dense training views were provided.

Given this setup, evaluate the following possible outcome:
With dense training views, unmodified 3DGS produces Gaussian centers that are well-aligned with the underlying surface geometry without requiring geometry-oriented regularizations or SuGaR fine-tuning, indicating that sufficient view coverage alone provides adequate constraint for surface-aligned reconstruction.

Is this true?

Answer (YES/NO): YES